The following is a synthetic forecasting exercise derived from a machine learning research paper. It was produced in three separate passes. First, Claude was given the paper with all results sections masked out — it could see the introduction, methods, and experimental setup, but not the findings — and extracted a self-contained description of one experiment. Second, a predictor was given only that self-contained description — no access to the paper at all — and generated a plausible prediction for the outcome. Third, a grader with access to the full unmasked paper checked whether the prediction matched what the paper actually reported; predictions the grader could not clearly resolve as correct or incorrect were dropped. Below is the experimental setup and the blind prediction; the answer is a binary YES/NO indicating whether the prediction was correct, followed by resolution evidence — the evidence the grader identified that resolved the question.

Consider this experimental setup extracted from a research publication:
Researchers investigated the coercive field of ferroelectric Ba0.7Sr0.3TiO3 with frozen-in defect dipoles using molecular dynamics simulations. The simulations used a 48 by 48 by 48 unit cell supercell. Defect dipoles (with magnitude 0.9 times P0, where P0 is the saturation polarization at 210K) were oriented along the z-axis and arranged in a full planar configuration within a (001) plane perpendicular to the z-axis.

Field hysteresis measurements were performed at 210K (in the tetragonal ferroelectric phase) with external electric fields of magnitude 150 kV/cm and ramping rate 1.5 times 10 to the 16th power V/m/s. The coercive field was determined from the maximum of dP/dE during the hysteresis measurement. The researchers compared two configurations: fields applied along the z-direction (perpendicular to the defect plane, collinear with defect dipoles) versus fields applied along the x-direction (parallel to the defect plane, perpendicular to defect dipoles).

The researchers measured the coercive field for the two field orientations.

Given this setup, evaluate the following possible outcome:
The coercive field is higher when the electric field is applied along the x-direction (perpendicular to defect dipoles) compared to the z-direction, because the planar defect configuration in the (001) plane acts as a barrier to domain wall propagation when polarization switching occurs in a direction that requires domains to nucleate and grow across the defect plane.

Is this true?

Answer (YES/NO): NO